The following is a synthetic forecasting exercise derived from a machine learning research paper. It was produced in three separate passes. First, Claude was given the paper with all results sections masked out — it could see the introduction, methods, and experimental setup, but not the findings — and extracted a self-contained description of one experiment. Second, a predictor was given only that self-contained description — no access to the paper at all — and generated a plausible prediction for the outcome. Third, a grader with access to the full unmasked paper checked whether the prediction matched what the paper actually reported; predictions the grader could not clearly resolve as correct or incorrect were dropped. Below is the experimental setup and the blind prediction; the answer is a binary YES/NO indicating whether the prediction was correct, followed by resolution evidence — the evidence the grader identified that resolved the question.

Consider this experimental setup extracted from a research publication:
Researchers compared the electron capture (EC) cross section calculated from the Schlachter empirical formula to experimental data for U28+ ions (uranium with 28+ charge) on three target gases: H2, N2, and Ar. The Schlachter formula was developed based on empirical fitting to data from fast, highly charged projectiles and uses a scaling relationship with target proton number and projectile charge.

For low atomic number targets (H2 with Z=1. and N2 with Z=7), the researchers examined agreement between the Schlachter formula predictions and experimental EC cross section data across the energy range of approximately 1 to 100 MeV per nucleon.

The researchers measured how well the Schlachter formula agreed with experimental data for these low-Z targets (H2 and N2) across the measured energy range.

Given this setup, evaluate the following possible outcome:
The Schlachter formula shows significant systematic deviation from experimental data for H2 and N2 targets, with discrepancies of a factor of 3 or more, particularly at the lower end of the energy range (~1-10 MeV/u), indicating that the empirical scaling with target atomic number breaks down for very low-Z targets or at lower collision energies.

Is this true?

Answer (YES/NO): NO